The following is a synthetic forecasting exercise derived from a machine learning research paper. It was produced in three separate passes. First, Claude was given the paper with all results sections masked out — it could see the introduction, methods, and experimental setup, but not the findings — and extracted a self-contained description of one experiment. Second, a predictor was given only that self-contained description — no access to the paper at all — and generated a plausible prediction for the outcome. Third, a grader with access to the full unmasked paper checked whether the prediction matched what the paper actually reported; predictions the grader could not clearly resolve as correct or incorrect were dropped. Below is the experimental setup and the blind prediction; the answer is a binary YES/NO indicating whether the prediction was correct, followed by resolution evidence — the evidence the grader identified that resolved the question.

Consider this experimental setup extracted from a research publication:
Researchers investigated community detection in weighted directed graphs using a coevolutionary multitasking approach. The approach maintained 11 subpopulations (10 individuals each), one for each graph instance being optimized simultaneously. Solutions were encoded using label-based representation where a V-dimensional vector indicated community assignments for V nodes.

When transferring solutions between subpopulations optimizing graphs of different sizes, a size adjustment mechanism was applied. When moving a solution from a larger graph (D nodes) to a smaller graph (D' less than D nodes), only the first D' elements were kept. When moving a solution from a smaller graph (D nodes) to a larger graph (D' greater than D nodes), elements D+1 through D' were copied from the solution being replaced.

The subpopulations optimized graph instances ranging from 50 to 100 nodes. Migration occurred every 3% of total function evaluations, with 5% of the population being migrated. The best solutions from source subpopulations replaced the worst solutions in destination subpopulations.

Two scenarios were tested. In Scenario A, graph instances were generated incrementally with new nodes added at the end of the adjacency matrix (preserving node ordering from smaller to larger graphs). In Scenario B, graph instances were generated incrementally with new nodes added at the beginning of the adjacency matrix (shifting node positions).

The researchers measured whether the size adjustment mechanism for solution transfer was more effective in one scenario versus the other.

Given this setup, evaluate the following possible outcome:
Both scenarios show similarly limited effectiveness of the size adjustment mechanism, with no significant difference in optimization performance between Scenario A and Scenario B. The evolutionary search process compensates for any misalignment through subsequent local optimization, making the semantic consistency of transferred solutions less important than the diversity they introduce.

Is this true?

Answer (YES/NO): NO